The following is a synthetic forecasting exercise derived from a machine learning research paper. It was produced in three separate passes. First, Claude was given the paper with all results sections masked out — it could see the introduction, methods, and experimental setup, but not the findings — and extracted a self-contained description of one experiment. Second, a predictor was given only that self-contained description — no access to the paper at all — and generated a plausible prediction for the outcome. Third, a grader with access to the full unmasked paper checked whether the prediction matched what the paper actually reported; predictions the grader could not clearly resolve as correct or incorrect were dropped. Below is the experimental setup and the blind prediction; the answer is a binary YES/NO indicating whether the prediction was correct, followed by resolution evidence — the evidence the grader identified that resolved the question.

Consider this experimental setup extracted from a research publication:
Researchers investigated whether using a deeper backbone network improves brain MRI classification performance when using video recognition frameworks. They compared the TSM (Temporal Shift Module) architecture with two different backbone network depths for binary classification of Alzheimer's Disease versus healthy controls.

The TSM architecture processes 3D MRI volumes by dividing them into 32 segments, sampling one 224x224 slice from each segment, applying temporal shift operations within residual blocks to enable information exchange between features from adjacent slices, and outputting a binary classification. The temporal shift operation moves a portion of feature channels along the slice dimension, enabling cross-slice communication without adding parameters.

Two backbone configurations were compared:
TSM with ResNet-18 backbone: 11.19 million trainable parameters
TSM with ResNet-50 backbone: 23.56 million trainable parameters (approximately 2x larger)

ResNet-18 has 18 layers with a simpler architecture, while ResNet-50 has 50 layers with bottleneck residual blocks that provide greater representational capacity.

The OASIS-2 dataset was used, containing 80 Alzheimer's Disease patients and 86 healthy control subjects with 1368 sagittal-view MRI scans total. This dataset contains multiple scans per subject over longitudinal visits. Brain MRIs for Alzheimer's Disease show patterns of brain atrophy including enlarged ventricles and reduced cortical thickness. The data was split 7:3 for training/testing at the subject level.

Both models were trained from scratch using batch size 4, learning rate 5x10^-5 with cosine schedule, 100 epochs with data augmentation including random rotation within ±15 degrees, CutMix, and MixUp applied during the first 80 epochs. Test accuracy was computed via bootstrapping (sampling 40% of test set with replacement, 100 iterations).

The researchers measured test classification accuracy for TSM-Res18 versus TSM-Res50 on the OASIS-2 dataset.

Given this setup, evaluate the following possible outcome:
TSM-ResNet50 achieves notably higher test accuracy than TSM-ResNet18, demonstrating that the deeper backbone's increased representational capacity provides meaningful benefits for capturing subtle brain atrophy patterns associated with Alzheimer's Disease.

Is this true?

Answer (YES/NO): NO